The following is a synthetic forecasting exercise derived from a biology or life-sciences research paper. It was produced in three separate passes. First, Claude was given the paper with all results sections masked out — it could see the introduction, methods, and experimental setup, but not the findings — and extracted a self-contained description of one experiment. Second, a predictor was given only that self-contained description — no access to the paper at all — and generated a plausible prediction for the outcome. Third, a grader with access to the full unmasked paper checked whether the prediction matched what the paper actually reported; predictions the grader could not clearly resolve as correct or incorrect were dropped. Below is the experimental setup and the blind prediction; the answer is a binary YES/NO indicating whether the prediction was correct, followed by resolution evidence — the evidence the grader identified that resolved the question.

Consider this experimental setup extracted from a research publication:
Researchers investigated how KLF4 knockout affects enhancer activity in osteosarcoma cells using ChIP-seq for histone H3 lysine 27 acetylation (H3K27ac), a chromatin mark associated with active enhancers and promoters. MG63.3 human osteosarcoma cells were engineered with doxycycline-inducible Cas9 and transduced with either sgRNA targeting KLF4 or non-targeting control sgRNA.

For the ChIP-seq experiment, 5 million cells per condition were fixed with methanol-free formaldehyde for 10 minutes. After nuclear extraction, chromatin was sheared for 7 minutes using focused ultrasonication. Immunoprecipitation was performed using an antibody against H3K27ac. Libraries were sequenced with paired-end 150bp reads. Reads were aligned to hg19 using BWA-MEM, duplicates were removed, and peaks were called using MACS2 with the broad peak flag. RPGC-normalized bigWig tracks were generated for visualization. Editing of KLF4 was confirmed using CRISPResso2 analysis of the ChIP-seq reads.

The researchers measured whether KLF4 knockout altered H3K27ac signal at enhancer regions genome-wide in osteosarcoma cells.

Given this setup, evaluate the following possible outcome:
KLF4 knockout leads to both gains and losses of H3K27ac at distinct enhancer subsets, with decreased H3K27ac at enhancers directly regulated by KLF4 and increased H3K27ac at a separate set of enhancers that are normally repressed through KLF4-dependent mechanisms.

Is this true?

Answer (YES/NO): NO